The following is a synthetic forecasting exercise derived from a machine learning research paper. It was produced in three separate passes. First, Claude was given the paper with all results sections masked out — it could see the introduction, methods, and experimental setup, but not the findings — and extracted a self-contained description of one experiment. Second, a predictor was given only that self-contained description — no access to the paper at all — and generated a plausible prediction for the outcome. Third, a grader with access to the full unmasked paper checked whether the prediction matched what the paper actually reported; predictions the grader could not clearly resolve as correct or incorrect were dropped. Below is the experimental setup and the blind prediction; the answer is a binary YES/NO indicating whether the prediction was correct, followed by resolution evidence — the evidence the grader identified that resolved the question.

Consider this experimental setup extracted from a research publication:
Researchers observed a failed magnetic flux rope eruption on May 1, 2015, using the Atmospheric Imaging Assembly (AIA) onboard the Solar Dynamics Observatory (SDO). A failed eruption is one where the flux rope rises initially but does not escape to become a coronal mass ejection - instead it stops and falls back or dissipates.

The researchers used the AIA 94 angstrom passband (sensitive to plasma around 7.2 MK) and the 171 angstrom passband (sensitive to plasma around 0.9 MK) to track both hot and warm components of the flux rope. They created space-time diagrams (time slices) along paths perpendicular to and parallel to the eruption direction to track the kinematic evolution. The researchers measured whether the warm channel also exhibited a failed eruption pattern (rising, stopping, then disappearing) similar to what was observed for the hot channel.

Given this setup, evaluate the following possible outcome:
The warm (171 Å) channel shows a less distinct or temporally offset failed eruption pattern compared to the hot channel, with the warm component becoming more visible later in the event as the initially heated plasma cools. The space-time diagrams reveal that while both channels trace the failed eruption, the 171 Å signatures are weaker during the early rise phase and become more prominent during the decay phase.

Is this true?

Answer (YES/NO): NO